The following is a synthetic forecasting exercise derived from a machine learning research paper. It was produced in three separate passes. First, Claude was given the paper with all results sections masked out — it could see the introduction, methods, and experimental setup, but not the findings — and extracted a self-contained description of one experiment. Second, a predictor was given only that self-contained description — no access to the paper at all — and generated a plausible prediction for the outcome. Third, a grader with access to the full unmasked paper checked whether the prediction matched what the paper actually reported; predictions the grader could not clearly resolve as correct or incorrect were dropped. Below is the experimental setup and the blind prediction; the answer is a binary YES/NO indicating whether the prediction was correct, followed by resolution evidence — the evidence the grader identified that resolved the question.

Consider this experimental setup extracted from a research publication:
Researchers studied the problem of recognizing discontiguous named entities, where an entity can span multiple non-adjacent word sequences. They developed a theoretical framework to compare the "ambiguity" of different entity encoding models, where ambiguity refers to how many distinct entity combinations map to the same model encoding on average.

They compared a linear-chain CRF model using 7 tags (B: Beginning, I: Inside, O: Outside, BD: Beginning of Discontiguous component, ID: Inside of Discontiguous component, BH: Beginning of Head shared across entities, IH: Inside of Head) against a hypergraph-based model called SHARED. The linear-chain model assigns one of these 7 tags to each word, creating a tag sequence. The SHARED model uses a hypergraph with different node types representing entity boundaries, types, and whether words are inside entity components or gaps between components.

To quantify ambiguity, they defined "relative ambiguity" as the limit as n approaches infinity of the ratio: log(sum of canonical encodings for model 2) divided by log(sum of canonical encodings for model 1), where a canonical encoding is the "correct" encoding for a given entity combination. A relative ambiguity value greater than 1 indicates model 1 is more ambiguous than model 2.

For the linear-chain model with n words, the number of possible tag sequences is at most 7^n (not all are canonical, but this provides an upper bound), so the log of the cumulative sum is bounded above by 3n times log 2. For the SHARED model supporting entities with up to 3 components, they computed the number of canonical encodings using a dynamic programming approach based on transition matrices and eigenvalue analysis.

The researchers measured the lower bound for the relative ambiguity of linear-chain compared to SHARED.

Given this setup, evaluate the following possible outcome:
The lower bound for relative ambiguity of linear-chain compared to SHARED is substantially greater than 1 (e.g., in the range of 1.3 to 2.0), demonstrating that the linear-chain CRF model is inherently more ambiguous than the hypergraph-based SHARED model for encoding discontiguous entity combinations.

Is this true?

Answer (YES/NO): NO